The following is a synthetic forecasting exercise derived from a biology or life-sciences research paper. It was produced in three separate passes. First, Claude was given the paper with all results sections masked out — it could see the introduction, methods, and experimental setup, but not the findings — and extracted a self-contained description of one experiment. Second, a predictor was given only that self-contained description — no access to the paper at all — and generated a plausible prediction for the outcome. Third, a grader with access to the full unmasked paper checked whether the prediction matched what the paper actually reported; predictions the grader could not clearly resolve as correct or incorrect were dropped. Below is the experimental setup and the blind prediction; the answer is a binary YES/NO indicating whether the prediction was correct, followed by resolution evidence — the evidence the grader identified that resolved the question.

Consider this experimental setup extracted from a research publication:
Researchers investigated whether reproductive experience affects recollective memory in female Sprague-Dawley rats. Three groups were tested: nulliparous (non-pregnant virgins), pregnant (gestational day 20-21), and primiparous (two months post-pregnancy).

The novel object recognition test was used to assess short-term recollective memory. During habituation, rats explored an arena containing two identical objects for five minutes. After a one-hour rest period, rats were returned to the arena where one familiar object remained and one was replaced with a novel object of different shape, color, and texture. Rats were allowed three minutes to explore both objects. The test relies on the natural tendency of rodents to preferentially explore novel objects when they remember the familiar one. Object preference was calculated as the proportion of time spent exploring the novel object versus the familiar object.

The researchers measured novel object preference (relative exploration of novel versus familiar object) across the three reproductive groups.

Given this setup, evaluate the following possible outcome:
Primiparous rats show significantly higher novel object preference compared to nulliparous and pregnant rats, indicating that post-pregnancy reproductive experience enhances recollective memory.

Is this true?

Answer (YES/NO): NO